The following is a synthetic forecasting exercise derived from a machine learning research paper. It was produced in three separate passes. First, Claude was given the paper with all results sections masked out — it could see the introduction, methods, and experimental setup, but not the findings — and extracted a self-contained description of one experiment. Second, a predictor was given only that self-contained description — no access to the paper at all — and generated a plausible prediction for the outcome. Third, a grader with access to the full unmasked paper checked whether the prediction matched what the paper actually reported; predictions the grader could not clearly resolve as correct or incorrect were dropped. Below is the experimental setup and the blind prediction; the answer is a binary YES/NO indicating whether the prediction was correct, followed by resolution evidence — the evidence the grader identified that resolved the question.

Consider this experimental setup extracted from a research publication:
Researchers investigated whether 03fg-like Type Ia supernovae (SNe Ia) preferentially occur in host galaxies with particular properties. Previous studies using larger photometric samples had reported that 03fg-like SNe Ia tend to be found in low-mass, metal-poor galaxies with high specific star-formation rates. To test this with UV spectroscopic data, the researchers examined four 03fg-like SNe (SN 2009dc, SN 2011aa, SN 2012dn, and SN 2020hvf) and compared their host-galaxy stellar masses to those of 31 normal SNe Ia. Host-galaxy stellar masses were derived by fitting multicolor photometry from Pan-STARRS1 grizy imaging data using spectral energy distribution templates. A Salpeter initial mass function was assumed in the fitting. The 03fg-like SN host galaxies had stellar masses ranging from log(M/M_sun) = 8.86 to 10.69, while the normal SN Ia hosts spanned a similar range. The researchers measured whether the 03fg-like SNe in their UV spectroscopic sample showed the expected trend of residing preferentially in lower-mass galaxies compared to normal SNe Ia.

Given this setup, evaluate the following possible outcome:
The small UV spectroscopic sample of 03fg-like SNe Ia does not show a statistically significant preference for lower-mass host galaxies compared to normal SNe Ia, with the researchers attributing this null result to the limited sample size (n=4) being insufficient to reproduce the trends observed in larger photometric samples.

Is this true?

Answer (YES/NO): YES